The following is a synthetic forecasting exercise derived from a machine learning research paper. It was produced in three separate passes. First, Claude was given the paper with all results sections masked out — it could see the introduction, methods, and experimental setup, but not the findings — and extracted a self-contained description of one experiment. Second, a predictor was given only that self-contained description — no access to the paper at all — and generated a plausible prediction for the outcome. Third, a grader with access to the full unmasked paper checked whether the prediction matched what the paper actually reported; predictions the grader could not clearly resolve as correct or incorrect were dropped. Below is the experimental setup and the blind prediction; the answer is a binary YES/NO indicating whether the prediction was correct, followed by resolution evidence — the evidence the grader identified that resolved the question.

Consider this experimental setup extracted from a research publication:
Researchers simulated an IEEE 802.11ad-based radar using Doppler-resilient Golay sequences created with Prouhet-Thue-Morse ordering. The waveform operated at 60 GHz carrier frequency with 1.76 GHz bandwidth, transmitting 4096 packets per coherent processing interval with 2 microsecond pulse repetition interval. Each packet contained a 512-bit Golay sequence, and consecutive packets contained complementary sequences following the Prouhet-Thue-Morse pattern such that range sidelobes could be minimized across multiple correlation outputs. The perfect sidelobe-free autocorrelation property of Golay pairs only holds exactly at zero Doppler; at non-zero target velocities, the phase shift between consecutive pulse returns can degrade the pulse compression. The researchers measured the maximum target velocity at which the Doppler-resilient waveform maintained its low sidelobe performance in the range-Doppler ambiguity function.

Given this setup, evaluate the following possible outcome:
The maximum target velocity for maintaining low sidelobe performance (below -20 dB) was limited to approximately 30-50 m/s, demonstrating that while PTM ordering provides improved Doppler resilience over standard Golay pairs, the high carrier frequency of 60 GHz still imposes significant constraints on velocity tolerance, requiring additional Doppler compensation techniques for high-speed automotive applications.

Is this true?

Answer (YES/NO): NO